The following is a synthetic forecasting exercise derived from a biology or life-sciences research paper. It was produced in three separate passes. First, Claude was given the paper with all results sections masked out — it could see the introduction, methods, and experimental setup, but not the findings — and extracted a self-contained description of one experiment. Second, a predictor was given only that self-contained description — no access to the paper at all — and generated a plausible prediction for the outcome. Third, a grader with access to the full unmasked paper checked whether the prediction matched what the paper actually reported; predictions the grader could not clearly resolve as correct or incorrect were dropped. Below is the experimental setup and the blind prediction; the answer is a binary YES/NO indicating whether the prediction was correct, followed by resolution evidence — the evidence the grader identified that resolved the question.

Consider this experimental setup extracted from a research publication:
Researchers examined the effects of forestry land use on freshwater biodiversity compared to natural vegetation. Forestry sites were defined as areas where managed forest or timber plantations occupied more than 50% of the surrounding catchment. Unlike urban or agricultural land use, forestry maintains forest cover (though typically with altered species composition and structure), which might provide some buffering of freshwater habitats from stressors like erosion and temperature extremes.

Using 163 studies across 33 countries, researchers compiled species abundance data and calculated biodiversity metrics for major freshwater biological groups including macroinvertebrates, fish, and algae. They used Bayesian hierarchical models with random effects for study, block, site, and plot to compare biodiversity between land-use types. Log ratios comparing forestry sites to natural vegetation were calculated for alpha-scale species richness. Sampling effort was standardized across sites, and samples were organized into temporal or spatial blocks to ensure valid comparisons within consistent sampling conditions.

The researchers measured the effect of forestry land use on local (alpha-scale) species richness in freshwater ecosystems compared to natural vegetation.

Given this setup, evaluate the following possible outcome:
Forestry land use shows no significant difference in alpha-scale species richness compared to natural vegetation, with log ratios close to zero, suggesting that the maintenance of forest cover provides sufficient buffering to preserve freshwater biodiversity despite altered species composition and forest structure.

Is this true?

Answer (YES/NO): NO